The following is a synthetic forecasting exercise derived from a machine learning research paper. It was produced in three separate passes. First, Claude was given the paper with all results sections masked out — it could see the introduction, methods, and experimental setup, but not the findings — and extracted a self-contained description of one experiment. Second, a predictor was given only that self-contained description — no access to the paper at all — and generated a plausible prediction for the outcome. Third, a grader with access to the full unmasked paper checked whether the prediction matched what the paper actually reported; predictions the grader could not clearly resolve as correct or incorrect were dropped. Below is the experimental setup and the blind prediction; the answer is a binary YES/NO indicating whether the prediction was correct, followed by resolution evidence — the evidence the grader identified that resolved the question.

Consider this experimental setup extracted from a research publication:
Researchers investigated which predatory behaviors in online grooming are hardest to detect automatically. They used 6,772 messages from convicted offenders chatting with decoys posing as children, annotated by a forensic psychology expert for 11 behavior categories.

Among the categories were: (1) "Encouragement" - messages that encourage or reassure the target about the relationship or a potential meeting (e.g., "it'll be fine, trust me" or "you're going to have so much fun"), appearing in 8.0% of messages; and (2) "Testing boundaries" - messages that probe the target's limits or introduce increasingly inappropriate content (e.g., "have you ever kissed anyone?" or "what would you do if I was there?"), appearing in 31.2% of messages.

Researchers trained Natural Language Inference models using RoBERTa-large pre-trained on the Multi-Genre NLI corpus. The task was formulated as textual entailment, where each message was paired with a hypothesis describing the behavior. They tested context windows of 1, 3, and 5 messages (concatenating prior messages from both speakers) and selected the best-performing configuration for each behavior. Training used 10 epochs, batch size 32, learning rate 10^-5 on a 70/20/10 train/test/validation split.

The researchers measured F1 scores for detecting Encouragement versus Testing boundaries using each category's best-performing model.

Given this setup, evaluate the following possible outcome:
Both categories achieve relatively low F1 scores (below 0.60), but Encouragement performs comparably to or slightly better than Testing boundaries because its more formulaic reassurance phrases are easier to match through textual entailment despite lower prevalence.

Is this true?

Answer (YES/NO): NO